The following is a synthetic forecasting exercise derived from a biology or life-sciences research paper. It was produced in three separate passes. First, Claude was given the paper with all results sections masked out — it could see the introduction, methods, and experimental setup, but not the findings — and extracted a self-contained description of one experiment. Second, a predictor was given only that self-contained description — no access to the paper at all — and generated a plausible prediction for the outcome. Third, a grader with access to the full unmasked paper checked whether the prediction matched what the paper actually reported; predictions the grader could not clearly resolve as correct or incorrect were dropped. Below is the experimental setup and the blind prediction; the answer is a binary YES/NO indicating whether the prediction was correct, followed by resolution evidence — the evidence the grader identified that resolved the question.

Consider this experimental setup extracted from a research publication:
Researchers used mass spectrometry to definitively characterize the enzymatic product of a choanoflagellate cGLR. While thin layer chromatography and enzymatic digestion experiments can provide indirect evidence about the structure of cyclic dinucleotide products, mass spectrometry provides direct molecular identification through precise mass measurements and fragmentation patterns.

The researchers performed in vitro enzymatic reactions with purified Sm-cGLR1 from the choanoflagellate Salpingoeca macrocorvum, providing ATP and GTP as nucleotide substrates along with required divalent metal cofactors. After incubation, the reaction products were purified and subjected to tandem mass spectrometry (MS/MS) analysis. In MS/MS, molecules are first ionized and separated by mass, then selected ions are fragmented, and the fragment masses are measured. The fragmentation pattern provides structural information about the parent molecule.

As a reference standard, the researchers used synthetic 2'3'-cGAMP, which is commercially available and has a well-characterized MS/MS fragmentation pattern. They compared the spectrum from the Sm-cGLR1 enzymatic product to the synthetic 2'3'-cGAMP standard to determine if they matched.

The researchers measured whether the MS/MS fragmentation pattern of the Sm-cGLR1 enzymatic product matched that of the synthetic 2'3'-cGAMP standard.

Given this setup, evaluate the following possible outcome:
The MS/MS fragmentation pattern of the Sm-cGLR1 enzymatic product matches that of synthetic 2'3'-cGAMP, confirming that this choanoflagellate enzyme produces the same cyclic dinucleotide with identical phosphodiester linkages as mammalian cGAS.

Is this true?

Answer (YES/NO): YES